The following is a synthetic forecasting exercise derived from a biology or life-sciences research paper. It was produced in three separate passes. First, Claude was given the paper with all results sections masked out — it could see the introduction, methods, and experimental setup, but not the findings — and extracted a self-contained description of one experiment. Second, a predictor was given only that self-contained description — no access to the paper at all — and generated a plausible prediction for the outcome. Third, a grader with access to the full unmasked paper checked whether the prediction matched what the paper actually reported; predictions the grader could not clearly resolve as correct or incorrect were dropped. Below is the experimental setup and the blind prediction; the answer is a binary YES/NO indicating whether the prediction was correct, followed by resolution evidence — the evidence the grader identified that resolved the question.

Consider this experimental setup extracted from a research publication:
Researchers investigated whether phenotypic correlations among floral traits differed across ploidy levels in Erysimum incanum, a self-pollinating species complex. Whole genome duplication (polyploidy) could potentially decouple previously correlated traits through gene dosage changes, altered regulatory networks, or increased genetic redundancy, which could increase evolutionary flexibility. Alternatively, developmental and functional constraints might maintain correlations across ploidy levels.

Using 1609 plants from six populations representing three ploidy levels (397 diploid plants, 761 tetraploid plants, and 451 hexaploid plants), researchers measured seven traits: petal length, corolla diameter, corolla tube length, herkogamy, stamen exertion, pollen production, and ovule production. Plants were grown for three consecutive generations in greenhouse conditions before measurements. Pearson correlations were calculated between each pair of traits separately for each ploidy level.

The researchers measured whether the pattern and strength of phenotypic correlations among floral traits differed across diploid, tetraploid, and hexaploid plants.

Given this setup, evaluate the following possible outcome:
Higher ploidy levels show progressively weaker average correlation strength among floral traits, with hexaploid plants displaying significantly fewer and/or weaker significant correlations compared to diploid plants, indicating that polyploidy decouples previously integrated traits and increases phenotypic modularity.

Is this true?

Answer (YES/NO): YES